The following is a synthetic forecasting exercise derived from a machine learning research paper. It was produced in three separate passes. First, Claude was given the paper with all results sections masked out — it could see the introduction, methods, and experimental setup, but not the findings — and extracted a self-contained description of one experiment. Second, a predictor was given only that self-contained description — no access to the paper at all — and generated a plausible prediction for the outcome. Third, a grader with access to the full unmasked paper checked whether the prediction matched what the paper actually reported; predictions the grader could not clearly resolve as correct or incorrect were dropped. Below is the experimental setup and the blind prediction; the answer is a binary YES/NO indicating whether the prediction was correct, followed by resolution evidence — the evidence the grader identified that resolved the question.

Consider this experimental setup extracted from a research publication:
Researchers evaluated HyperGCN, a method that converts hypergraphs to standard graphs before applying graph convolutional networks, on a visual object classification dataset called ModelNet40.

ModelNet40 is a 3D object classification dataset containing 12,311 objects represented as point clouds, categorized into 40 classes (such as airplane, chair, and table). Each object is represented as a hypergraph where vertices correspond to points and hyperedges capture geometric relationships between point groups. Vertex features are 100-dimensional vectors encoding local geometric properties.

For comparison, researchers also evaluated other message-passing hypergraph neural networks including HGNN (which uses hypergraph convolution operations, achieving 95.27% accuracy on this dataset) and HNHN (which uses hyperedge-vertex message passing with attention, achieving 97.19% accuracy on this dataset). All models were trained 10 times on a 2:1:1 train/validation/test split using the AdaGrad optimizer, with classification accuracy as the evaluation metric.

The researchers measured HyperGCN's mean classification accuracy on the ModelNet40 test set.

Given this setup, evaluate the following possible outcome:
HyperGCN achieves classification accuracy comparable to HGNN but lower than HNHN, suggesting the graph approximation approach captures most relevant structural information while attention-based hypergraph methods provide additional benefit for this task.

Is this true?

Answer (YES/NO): NO